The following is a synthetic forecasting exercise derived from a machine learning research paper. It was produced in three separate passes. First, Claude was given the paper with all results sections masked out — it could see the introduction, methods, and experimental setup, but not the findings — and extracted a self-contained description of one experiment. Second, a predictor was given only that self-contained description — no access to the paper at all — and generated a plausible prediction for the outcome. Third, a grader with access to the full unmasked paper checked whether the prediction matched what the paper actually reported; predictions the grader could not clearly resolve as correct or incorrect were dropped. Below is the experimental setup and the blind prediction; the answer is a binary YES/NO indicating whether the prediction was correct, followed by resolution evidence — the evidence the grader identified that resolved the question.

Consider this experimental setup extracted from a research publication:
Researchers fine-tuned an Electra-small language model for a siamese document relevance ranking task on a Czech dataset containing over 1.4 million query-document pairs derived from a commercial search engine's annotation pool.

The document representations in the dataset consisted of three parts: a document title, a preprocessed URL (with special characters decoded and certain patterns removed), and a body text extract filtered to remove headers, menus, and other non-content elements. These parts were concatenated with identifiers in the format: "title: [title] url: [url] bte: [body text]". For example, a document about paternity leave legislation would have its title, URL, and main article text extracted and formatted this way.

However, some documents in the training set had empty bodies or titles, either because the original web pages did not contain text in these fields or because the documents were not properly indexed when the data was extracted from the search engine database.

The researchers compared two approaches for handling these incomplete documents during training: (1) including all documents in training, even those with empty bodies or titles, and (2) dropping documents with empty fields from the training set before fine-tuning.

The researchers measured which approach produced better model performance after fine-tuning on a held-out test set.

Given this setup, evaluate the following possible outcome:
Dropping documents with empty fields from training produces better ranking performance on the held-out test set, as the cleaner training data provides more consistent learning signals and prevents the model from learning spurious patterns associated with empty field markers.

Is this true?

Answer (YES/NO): YES